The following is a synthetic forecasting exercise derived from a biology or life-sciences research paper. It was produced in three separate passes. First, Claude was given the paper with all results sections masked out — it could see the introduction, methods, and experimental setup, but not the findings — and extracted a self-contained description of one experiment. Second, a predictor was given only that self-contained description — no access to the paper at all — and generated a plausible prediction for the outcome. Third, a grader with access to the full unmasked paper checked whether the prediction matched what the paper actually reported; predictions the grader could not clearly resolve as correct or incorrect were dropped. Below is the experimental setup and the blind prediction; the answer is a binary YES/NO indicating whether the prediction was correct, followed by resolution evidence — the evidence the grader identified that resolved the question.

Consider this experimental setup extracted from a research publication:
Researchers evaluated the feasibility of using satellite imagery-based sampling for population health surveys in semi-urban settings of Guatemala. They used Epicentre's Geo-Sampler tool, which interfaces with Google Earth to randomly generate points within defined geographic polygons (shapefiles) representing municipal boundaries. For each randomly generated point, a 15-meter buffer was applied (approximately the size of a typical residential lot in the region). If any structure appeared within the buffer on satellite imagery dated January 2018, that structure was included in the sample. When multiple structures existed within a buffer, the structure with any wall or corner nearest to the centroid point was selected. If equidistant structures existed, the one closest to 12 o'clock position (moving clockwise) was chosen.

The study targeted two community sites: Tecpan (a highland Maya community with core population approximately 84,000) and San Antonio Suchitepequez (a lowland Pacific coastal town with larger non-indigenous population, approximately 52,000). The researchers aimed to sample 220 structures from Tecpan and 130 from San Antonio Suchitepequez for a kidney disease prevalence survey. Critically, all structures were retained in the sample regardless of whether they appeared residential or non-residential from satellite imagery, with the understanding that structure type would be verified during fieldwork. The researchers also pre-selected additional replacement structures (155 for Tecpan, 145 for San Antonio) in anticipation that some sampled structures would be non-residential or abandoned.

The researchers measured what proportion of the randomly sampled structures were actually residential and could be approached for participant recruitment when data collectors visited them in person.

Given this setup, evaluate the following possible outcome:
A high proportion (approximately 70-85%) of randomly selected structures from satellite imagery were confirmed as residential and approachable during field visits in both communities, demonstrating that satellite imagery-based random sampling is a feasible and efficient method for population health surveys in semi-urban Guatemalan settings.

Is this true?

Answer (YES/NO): YES